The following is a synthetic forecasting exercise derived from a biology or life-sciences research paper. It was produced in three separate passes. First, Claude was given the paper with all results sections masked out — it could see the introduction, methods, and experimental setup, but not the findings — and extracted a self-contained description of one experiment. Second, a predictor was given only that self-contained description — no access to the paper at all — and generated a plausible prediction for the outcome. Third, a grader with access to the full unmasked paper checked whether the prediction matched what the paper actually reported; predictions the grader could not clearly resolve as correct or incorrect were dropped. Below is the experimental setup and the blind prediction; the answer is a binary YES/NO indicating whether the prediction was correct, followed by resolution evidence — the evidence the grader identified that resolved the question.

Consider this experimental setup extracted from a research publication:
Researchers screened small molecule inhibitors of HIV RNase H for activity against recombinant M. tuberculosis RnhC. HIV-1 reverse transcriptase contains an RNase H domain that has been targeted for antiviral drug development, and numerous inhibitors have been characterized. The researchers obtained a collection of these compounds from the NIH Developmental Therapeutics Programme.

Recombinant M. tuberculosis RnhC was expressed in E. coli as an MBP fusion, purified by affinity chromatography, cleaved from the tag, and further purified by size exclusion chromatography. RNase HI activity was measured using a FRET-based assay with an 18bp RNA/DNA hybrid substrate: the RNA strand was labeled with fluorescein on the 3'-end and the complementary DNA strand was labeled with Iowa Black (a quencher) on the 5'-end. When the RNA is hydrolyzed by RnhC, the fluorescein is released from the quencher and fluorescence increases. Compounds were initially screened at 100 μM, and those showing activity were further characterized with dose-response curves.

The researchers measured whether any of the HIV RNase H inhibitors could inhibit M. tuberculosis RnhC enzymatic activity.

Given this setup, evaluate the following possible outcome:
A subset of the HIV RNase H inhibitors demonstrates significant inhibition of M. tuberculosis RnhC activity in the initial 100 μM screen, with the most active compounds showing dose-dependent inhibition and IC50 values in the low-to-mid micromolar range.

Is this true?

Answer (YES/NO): YES